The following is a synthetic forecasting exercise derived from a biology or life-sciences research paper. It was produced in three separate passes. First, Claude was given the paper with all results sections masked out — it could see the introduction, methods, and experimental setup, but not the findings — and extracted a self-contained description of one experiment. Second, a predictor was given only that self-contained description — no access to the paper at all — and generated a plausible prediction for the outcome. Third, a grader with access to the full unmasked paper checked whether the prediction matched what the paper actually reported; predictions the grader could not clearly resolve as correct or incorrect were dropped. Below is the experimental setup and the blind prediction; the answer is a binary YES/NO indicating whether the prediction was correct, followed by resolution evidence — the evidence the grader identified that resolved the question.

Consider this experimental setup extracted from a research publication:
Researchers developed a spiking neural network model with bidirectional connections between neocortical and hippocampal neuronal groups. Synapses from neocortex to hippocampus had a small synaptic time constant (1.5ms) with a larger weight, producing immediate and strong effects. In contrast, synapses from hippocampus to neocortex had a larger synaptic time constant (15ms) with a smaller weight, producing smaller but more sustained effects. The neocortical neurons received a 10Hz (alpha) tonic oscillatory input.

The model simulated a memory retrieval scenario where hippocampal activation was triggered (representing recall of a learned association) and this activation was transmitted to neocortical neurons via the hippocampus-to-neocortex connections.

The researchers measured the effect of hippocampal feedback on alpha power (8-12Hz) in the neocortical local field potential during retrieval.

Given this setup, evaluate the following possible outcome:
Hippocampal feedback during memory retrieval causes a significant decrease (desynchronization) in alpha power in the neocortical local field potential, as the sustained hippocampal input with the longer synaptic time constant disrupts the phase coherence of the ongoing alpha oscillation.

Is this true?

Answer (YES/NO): YES